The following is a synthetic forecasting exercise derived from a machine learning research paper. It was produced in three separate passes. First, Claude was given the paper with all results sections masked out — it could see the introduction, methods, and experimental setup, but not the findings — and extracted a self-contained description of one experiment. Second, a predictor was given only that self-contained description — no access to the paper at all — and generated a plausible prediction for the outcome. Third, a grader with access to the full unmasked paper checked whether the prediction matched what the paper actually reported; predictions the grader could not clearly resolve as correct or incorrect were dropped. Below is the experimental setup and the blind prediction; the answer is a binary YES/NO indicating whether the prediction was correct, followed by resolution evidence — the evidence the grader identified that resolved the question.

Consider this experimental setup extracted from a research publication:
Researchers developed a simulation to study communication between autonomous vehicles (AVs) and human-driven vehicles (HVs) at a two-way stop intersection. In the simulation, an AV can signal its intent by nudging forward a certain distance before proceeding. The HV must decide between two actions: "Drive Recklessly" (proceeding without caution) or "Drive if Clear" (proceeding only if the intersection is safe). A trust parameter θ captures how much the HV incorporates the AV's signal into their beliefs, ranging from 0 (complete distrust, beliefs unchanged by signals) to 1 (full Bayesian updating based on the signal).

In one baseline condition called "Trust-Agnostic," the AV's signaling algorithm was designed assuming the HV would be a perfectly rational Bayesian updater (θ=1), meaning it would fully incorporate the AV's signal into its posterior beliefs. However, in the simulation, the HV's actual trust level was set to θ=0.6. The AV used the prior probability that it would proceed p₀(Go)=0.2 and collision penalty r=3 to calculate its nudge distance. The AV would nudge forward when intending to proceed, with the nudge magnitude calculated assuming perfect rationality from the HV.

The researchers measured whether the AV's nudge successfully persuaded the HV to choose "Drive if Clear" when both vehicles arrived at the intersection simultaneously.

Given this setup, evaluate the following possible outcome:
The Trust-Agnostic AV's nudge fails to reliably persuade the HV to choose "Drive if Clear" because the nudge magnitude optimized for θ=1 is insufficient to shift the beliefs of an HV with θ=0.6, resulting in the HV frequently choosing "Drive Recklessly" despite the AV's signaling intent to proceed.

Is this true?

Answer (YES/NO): YES